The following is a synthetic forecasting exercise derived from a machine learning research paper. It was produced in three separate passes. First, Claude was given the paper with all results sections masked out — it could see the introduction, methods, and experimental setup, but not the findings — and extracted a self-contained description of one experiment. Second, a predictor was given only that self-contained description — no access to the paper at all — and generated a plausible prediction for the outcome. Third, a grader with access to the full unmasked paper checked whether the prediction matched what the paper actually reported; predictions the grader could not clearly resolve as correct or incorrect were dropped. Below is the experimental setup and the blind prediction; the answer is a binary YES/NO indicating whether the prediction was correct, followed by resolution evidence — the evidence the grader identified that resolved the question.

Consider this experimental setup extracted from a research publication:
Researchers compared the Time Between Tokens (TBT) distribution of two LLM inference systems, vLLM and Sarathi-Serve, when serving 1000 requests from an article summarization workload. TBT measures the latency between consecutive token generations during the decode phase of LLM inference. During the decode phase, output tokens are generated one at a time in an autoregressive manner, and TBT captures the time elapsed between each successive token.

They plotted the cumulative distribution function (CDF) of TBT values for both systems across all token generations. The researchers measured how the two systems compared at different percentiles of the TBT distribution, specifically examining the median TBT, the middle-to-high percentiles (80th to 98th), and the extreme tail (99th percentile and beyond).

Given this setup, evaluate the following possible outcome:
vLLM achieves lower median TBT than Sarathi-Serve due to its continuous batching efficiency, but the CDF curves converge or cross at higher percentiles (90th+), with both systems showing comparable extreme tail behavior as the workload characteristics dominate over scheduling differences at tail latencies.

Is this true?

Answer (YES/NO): NO